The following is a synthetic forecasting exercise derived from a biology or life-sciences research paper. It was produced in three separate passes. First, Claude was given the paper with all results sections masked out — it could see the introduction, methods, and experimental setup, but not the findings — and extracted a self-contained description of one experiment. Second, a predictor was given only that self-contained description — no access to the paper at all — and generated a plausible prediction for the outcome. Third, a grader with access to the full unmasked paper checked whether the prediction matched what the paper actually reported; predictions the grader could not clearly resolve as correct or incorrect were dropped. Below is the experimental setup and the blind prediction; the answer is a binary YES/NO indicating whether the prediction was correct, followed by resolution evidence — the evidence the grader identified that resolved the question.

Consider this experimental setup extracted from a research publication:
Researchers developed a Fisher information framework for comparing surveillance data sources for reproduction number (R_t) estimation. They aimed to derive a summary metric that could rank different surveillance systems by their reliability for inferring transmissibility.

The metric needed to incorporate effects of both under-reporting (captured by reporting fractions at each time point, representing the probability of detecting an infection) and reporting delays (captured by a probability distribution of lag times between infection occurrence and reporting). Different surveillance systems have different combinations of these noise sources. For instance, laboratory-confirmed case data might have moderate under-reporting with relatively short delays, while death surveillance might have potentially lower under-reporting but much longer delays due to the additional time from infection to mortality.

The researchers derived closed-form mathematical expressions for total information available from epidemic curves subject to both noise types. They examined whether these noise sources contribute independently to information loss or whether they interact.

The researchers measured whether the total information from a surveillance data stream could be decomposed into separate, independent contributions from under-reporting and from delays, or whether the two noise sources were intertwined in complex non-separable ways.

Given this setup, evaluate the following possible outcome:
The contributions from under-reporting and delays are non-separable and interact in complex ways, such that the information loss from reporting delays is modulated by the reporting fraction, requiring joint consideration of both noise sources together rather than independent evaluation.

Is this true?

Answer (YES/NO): NO